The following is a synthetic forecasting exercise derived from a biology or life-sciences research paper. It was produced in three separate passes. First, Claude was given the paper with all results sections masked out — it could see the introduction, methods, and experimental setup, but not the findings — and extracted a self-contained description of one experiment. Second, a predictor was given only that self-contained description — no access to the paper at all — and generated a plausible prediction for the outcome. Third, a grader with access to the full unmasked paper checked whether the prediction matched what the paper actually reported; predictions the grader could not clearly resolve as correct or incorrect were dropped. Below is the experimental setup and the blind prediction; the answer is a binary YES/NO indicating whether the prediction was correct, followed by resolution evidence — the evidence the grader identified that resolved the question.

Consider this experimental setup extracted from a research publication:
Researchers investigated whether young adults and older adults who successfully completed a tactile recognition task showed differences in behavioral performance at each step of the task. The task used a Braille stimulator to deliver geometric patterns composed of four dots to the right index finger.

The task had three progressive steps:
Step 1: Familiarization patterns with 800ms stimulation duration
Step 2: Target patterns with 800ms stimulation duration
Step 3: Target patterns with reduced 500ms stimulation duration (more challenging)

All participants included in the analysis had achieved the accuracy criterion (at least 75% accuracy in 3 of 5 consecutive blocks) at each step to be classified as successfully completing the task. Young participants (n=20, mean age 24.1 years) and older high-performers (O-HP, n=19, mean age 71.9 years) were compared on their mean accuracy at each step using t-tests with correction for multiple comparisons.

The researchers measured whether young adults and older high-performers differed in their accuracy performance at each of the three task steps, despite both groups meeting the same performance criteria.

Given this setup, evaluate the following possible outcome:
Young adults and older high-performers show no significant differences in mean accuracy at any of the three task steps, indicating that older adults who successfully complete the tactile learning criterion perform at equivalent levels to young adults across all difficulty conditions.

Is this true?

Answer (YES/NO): NO